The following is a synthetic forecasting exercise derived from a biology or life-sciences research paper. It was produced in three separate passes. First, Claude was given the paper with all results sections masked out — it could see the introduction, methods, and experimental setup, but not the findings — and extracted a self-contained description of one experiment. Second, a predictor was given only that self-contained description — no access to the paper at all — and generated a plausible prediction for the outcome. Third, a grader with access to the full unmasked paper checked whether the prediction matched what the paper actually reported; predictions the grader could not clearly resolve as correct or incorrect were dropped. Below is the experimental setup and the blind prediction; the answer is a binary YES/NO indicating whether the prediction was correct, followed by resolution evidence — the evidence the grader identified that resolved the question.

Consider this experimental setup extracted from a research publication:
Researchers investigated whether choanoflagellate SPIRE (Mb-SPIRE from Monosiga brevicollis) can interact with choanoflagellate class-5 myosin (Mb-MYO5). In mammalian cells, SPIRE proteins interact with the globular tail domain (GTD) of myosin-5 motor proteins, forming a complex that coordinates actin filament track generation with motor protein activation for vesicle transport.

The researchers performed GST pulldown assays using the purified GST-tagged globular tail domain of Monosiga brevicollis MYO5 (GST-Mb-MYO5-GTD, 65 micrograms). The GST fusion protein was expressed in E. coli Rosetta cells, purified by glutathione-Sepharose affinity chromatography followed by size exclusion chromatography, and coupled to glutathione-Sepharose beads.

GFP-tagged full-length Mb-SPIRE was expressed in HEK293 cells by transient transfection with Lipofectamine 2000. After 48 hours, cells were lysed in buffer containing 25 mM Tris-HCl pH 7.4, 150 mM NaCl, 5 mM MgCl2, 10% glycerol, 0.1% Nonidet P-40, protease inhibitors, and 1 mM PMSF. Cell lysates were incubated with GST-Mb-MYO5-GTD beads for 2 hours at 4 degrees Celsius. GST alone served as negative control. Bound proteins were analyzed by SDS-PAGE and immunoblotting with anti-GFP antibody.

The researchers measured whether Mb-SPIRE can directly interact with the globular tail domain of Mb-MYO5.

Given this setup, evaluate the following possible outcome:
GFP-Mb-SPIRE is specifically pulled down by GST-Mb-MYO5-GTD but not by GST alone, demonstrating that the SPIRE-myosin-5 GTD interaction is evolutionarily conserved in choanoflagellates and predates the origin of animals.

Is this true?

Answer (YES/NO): YES